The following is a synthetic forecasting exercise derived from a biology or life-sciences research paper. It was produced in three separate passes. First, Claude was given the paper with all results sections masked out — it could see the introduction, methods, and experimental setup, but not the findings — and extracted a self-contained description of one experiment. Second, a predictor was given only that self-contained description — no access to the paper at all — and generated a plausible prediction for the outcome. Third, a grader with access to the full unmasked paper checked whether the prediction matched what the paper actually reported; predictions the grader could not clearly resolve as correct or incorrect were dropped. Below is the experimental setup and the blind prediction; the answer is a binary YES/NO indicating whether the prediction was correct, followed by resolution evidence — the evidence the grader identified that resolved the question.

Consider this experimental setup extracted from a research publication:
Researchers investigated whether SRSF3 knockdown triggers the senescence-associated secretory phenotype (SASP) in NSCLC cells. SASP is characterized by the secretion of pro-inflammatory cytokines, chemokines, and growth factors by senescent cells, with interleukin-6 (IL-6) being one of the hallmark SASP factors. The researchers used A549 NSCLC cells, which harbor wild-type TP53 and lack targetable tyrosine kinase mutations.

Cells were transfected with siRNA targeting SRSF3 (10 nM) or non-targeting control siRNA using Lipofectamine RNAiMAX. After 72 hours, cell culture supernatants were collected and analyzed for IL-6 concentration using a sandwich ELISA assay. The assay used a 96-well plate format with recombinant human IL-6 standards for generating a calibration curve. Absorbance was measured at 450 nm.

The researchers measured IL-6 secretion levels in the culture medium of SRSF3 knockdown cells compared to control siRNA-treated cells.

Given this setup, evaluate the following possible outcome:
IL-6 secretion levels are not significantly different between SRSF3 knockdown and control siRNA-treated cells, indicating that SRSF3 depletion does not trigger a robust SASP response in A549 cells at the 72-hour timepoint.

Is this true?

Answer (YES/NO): YES